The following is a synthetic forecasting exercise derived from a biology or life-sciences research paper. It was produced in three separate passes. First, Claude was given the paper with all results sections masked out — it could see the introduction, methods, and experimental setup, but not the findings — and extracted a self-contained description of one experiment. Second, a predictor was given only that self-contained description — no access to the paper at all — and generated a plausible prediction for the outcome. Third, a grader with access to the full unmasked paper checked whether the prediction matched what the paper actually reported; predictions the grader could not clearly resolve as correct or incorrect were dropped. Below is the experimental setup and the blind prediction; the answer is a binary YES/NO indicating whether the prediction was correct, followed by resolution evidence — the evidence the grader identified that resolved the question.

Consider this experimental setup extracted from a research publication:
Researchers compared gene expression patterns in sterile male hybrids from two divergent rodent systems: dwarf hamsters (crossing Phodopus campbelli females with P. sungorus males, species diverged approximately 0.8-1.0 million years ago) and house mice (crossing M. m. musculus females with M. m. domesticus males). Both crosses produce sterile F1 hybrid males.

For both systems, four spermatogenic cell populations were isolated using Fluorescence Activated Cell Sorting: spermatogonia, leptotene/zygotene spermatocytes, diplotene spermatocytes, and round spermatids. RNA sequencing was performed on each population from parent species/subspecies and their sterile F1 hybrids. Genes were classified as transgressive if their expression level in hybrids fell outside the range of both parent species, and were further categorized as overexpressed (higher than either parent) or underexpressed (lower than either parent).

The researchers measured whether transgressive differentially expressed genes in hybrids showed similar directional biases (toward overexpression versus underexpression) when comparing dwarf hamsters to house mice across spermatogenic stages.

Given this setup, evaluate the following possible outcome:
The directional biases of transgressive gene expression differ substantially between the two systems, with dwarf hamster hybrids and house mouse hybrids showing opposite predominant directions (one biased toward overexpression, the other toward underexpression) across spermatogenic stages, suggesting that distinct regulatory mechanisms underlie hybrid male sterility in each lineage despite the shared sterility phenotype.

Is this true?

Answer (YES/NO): NO